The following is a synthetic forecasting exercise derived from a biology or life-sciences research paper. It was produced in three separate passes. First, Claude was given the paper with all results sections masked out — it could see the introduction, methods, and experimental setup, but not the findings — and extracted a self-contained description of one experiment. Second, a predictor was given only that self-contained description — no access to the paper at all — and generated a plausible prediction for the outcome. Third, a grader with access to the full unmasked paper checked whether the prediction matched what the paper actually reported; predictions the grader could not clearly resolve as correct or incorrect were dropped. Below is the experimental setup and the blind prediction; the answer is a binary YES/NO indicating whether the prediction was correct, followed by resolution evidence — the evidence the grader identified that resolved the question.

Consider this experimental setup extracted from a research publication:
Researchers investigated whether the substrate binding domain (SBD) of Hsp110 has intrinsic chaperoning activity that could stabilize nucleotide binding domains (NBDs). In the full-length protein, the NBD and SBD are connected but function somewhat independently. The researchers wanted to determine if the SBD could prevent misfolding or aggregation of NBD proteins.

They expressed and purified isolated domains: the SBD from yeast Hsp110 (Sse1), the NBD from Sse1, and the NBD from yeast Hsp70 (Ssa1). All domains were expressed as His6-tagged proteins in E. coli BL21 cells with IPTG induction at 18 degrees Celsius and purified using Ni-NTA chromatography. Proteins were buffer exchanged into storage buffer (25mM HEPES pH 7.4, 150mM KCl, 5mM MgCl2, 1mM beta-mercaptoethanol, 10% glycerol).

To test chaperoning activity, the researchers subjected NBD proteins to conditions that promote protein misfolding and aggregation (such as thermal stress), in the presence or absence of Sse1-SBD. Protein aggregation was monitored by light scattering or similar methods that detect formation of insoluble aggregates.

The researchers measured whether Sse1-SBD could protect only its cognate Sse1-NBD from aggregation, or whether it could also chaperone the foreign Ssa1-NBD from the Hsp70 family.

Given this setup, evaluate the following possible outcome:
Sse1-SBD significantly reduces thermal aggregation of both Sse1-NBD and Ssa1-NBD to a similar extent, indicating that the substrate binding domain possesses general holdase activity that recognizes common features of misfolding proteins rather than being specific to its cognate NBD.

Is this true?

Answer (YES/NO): YES